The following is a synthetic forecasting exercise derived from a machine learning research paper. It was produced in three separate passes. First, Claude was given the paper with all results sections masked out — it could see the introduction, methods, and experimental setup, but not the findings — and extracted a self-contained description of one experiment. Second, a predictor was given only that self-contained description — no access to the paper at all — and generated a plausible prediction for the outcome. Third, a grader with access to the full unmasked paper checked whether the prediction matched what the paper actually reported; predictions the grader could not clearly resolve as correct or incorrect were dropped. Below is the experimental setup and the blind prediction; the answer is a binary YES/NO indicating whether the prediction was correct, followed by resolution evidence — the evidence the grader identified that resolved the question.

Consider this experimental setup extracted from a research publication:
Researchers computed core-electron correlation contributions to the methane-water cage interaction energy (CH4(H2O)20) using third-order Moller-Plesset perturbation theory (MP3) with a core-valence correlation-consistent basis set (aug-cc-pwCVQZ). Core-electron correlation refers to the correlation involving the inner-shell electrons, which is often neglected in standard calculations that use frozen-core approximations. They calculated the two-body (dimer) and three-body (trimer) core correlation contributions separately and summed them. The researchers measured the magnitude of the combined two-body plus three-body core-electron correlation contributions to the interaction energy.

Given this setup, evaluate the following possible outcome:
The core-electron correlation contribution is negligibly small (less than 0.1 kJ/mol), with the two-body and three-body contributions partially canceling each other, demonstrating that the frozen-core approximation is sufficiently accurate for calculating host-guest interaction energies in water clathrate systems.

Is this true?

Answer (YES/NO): YES